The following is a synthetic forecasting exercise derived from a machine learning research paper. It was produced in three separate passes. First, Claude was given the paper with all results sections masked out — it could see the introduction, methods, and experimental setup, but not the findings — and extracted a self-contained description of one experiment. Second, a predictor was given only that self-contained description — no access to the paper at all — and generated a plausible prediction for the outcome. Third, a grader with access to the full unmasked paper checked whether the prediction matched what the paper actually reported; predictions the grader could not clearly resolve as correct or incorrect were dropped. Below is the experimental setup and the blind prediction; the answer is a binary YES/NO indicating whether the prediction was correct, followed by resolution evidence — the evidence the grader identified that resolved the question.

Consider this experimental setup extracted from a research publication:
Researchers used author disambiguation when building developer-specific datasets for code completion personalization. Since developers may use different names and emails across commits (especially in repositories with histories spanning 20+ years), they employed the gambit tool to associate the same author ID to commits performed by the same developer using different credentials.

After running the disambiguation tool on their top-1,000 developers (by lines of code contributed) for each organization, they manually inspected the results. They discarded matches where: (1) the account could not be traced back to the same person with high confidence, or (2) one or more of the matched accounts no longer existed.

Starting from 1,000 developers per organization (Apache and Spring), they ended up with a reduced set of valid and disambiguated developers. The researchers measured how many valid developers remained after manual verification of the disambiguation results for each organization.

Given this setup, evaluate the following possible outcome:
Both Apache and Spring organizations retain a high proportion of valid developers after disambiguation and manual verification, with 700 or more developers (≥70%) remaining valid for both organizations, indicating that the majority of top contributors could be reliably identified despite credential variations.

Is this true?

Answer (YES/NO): NO